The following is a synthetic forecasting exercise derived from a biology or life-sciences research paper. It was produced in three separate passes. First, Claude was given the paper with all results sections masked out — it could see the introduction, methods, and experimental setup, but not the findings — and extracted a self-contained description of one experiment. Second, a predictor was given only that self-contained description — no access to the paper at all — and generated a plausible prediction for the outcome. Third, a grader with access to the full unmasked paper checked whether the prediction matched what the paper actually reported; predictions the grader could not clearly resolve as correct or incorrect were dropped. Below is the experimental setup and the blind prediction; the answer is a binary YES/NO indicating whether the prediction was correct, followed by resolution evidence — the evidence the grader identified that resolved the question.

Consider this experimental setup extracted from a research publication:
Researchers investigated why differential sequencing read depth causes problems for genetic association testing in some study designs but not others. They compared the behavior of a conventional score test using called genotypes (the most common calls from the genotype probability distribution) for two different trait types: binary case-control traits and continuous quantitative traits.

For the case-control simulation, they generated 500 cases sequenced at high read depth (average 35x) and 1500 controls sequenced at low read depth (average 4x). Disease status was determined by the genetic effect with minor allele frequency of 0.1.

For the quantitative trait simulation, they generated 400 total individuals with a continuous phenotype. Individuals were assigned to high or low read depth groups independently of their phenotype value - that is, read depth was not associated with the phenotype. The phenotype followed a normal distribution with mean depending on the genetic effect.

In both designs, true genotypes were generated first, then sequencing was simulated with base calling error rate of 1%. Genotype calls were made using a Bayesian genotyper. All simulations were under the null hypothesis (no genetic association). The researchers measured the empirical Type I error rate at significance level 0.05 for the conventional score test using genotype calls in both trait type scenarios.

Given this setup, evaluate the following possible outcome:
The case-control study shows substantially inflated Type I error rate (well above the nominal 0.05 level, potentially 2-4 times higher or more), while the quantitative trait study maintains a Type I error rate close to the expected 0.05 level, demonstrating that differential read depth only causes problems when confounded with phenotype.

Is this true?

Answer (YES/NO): YES